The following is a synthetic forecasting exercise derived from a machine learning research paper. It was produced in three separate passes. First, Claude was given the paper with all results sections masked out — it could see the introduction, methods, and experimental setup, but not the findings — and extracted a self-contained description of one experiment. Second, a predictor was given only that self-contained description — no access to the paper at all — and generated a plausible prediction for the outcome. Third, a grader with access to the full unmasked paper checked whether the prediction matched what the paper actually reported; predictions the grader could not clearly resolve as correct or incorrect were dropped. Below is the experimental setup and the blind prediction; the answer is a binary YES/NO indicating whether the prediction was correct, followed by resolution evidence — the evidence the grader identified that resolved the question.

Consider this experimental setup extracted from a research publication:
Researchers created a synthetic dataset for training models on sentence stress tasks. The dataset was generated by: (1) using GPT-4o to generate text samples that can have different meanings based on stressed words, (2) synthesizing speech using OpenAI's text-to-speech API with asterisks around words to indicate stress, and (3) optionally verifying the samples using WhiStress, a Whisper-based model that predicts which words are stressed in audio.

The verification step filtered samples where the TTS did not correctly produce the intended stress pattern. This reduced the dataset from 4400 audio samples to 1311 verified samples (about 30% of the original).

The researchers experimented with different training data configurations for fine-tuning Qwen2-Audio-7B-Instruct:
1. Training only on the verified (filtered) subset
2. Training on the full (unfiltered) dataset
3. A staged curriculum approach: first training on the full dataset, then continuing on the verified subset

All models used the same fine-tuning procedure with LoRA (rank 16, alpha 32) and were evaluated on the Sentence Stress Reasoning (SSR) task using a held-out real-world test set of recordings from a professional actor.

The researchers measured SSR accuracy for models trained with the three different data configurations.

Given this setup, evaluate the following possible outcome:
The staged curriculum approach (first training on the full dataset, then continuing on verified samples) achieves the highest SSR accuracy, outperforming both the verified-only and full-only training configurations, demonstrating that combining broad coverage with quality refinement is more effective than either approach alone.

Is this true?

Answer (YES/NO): NO